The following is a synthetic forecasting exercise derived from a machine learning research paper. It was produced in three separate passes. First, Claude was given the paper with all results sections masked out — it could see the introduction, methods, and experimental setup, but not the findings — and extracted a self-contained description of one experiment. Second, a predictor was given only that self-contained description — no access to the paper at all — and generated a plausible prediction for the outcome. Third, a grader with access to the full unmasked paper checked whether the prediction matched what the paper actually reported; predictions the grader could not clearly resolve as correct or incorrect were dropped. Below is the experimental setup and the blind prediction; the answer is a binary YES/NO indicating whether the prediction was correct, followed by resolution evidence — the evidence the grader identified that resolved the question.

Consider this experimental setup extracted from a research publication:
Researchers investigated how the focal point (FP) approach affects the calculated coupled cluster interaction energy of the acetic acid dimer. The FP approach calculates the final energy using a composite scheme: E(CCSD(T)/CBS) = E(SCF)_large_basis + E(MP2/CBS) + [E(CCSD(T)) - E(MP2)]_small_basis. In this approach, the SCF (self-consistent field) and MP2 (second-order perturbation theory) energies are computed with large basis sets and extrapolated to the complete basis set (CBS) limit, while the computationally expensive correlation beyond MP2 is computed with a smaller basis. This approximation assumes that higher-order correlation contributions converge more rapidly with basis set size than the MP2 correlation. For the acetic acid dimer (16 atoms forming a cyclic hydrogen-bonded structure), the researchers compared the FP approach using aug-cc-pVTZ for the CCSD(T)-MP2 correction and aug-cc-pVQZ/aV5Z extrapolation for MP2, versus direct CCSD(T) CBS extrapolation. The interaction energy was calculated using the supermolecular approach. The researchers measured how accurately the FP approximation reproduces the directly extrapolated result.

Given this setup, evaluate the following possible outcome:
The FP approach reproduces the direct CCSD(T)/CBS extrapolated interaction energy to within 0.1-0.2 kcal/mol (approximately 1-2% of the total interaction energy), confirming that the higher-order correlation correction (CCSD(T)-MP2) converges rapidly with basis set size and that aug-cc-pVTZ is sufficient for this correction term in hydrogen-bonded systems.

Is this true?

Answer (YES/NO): NO